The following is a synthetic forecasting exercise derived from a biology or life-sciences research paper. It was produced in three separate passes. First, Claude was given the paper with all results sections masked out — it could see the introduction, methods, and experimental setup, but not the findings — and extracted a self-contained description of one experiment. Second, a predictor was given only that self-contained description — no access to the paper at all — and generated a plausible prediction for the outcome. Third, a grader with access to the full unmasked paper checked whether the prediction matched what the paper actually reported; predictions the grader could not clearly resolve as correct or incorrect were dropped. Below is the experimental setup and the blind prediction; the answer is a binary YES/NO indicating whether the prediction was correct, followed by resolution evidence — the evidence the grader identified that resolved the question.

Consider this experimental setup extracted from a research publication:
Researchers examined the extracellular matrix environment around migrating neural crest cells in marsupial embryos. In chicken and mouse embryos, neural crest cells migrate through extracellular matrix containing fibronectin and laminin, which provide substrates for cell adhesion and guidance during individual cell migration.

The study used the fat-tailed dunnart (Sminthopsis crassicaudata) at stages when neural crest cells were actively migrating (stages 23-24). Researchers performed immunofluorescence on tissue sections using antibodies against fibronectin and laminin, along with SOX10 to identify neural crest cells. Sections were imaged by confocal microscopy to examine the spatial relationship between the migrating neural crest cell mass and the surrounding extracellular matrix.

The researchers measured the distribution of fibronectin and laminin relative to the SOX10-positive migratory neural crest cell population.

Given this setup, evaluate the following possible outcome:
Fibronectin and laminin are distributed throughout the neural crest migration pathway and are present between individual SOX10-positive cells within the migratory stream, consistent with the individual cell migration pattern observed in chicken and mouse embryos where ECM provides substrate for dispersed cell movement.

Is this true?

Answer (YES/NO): NO